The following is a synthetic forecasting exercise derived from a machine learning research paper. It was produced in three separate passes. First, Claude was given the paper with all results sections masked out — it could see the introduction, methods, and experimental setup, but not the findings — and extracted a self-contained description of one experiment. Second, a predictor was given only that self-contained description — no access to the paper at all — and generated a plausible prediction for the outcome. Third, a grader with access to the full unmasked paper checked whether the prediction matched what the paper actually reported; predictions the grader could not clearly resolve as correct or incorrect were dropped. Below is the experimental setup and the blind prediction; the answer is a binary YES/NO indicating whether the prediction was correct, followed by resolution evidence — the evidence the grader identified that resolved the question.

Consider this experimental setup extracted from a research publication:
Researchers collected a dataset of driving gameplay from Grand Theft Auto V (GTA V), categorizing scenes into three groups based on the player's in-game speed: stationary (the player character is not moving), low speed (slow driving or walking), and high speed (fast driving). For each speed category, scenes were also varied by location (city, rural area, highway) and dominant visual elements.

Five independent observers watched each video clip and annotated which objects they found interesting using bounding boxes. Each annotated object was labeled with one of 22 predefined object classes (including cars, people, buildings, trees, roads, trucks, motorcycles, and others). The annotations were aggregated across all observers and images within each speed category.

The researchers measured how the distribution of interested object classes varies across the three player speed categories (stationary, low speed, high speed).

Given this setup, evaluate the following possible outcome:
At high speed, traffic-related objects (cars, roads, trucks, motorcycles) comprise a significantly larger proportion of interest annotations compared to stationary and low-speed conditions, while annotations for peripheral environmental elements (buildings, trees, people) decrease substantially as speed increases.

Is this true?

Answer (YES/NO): YES